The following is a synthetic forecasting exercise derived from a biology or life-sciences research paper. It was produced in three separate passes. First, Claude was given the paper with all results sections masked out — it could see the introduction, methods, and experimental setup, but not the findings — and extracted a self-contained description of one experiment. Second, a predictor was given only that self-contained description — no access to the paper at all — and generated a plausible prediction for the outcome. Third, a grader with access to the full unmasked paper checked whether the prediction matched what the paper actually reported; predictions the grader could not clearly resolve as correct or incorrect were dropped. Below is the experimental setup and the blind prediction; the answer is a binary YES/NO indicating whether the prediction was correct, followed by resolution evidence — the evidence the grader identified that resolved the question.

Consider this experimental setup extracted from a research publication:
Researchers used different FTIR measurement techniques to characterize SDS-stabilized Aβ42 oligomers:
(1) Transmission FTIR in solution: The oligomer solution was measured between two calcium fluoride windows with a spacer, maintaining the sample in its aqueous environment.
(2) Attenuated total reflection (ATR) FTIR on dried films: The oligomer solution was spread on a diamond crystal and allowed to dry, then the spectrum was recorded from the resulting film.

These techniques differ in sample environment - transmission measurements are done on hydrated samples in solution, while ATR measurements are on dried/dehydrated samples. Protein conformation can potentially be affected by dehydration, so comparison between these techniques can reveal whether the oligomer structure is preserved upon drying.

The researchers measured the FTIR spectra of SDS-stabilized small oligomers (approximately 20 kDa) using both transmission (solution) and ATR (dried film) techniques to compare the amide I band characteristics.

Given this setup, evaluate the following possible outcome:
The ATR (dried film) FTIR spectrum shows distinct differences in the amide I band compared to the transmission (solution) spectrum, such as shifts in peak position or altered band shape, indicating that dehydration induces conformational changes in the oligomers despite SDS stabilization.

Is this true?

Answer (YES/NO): NO